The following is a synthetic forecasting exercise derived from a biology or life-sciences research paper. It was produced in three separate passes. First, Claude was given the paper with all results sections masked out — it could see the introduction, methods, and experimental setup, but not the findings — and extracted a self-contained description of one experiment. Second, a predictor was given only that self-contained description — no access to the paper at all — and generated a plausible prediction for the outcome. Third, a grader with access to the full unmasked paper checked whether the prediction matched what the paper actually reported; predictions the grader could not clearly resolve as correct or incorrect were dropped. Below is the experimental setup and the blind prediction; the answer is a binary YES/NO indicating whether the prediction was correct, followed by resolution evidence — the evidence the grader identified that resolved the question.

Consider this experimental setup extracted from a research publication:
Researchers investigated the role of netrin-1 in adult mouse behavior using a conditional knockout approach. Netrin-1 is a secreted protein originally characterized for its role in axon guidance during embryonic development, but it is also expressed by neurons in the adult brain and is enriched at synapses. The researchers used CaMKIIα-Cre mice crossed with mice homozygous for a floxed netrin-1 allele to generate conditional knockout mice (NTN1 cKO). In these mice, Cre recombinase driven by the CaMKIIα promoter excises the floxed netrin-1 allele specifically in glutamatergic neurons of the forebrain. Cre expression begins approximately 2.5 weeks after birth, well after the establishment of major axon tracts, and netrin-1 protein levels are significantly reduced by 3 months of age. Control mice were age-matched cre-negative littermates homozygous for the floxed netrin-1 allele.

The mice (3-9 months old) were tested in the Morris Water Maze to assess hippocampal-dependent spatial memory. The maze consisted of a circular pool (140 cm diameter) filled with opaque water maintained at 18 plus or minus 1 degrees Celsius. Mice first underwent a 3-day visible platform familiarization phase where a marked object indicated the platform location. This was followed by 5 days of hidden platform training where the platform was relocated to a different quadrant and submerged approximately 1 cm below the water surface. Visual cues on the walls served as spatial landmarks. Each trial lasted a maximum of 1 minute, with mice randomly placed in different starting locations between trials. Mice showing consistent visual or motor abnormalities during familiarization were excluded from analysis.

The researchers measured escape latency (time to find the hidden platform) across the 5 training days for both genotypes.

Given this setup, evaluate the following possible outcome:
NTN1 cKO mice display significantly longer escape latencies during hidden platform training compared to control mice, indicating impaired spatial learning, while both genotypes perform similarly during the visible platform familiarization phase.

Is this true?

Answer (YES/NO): NO